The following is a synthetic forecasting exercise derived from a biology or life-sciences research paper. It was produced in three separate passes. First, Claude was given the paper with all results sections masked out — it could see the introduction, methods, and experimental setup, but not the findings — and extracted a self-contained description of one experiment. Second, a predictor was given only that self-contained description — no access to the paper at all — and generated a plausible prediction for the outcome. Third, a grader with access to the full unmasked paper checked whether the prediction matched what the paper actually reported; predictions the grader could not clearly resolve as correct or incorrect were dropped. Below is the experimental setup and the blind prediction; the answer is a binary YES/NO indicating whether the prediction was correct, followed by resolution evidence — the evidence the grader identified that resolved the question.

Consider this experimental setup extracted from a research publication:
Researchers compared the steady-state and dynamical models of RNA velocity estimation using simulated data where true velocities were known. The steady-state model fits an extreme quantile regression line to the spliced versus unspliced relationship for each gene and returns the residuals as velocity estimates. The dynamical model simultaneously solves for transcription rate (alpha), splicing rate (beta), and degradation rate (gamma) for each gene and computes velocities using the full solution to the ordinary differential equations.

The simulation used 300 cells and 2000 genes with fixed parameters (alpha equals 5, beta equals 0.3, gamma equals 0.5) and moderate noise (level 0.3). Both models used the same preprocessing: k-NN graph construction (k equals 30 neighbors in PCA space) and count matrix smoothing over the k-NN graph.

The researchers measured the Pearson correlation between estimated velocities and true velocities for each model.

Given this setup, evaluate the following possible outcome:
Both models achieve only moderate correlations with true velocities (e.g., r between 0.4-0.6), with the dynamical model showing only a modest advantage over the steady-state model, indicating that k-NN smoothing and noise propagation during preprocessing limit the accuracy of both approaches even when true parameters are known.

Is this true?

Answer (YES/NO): NO